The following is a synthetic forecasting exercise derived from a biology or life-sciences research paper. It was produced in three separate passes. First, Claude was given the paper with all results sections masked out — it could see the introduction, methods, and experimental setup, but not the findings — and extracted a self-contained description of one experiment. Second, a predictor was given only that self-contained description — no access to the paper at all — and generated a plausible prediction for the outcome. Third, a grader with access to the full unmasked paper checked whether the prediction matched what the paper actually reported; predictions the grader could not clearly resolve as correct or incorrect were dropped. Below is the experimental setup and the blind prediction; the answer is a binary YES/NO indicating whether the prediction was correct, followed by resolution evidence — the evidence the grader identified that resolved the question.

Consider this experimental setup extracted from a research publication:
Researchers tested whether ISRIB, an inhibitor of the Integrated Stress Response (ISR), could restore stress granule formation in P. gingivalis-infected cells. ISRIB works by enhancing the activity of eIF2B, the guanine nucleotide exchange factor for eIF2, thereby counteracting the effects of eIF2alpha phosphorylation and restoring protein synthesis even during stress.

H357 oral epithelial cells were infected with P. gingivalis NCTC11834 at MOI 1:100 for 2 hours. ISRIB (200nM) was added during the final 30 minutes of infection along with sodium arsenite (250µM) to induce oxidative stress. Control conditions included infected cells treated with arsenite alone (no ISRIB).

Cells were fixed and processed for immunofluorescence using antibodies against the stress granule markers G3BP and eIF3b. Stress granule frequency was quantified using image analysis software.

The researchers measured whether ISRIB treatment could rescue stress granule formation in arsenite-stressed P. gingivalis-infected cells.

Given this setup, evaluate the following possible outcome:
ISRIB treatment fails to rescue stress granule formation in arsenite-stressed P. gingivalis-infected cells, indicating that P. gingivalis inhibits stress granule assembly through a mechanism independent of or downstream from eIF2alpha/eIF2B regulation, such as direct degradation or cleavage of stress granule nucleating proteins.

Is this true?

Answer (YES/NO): NO